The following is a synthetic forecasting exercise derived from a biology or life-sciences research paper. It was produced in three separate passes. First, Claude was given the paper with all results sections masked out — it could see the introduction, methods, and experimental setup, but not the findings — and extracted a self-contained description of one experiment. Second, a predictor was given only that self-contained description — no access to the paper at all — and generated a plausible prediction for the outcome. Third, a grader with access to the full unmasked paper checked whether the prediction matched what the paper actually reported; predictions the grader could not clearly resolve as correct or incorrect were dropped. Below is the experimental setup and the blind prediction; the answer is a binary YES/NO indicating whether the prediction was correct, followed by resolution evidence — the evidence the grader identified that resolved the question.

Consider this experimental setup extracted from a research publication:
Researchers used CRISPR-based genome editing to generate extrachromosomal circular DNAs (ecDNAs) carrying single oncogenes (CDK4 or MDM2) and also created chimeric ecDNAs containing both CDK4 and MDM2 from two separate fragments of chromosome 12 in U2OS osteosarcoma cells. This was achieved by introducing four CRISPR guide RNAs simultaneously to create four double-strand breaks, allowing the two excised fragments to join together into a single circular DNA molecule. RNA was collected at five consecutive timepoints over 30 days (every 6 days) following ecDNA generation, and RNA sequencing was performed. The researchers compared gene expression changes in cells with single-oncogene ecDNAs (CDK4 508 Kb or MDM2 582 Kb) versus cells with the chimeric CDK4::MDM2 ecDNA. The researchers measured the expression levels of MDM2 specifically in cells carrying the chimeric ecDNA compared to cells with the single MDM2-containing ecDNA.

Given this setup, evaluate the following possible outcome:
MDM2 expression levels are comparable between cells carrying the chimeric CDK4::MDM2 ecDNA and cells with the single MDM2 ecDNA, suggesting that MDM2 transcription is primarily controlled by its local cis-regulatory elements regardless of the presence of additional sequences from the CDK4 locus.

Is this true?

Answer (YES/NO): NO